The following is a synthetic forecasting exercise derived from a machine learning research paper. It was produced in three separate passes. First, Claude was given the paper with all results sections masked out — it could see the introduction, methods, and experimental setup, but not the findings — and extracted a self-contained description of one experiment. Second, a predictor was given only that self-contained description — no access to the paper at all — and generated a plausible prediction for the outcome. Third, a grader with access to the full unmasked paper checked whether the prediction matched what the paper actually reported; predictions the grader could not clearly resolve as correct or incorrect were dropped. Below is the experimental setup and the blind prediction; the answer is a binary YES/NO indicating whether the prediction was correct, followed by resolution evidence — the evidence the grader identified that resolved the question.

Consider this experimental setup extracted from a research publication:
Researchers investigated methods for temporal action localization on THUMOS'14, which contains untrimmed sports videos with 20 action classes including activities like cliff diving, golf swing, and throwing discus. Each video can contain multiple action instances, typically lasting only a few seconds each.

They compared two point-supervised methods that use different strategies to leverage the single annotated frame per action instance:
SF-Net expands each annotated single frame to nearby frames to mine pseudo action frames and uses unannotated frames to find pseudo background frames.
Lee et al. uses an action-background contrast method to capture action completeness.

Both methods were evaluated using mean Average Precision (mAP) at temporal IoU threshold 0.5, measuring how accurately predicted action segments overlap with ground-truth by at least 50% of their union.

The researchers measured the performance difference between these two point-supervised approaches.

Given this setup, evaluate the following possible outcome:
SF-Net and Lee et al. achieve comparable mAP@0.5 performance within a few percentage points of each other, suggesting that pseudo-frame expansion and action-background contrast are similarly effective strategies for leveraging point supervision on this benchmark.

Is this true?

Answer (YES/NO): NO